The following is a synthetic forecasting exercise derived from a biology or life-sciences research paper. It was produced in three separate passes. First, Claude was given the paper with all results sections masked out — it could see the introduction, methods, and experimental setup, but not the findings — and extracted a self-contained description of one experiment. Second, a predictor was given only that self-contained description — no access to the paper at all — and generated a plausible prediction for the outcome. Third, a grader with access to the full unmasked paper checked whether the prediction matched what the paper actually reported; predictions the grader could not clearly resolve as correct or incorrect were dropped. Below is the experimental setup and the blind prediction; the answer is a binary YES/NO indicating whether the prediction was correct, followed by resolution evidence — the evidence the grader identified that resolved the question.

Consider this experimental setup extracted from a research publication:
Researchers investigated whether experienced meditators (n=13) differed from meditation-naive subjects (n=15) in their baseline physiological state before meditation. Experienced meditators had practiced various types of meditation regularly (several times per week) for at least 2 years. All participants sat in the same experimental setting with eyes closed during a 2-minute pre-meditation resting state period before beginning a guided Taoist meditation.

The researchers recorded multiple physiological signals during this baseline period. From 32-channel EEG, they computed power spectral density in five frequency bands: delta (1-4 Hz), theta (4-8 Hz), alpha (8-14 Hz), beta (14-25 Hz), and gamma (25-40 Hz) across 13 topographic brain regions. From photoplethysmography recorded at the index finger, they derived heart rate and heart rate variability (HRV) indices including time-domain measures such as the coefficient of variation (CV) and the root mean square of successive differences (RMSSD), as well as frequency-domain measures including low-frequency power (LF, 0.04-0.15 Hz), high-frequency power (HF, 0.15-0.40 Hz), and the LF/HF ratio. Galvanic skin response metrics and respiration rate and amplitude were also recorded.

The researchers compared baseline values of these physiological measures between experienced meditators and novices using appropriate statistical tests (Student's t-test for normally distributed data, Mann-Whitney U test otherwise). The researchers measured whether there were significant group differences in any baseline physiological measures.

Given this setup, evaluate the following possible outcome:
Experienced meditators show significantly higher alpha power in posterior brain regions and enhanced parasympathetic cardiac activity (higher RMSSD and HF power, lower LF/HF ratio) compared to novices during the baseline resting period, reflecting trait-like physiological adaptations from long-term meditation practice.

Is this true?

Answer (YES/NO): NO